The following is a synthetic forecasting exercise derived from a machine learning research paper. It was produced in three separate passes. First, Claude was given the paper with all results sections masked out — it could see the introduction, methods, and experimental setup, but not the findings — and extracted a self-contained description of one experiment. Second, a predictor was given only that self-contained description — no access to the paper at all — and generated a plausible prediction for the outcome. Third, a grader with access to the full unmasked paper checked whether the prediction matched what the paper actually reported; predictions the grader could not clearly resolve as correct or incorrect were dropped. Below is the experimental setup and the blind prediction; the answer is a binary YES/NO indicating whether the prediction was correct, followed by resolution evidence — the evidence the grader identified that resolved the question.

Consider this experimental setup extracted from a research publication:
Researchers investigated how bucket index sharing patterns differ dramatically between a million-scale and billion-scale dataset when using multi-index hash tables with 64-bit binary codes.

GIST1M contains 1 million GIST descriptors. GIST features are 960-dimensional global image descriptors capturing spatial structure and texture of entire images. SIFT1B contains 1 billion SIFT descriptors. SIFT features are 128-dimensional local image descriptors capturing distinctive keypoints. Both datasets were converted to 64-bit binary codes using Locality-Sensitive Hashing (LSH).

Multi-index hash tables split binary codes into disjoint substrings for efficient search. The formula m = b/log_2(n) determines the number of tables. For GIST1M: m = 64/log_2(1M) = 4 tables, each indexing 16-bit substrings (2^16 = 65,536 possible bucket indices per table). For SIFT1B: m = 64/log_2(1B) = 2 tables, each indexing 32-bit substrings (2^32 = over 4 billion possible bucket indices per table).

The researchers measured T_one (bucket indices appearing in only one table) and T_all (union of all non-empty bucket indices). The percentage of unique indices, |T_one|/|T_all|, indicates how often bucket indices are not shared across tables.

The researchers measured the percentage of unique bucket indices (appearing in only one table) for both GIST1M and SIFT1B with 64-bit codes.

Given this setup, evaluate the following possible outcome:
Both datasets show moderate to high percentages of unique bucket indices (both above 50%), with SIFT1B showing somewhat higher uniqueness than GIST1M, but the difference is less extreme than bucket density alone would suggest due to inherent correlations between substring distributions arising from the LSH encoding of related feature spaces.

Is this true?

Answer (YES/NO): NO